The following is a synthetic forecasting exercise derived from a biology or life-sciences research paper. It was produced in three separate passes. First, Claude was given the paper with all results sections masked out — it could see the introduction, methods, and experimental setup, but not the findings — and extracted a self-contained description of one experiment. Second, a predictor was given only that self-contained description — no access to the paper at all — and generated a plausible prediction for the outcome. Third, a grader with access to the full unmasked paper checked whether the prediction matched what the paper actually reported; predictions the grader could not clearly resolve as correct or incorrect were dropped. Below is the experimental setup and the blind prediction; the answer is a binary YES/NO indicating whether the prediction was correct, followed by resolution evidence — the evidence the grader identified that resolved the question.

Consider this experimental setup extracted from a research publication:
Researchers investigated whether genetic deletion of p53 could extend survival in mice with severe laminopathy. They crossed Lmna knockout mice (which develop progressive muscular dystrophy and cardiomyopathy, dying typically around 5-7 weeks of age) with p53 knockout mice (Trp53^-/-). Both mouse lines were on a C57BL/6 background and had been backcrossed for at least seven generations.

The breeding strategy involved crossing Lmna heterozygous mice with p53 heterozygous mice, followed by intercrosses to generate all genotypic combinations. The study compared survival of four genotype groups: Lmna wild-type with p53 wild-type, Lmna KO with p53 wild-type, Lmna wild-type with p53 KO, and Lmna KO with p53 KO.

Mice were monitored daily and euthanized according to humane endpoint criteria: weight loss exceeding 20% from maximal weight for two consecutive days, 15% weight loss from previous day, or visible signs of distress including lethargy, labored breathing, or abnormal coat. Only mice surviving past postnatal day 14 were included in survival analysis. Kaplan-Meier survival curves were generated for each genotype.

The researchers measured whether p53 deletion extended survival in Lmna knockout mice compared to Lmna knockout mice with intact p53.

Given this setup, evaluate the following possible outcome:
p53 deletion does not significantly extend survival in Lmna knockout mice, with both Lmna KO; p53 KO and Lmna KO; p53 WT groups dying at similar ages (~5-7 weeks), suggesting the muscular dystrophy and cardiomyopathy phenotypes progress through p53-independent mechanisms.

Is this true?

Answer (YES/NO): YES